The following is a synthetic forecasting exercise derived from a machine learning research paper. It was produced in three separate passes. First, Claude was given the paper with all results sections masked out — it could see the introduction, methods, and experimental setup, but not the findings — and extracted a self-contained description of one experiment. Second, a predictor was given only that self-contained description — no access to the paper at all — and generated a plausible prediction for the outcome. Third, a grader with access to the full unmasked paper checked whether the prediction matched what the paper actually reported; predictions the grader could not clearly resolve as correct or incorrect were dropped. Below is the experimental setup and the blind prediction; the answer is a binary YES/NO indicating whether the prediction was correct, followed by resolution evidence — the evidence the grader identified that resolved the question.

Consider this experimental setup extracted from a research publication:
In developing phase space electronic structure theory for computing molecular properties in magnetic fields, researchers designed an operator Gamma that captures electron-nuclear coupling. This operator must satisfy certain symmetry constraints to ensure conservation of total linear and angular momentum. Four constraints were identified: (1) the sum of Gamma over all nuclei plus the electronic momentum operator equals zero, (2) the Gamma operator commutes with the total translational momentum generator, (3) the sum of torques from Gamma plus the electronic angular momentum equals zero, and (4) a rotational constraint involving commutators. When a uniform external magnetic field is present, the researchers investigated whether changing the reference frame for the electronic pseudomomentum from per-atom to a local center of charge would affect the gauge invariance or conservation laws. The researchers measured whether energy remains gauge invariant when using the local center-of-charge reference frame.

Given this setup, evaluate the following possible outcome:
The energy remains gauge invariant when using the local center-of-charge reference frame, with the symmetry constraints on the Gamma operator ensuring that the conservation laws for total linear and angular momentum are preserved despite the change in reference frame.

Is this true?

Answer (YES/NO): YES